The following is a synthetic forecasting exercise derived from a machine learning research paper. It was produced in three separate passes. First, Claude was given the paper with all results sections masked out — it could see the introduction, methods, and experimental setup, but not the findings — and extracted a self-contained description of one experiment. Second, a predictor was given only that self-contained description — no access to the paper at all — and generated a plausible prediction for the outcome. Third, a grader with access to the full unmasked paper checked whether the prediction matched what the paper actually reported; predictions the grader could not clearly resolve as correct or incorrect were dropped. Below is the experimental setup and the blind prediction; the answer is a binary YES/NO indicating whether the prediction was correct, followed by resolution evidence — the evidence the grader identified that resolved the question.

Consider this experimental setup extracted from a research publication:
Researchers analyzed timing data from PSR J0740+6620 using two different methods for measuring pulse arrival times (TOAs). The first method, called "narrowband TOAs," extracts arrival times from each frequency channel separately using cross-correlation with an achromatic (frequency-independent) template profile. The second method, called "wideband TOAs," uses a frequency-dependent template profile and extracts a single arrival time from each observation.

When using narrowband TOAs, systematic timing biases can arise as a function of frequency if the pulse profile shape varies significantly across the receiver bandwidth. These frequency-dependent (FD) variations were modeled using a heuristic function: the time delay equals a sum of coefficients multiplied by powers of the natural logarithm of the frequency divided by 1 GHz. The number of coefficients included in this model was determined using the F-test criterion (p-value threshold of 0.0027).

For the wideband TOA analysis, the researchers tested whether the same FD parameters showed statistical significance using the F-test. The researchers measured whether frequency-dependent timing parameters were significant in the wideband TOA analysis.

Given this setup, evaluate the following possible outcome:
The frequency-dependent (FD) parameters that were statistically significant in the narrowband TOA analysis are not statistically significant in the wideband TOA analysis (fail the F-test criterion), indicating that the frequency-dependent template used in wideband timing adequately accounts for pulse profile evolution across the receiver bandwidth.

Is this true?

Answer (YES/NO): YES